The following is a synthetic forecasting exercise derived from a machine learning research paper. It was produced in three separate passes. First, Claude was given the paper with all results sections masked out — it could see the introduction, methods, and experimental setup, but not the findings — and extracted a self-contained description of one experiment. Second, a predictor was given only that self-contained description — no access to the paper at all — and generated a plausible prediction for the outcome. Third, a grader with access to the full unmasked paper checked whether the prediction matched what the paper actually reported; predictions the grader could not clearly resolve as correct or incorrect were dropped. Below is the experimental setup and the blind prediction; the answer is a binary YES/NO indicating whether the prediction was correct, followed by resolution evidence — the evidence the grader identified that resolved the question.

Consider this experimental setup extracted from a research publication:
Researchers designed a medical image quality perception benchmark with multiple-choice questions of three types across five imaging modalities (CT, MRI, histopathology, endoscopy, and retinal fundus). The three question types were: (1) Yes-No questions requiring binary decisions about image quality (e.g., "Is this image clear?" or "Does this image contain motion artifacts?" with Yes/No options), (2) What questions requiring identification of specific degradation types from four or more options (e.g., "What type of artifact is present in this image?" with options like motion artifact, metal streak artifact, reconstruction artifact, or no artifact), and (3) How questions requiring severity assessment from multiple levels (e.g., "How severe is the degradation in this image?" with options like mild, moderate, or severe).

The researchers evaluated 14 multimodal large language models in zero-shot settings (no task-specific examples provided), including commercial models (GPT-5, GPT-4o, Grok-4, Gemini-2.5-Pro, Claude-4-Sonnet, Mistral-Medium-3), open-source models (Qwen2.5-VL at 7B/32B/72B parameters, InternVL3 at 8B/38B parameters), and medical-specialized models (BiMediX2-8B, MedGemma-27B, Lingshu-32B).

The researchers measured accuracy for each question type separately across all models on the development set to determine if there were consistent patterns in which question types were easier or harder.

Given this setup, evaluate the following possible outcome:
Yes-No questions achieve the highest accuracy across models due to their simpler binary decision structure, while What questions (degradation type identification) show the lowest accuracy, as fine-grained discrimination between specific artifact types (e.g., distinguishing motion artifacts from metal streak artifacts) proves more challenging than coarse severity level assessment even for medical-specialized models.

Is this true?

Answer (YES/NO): YES